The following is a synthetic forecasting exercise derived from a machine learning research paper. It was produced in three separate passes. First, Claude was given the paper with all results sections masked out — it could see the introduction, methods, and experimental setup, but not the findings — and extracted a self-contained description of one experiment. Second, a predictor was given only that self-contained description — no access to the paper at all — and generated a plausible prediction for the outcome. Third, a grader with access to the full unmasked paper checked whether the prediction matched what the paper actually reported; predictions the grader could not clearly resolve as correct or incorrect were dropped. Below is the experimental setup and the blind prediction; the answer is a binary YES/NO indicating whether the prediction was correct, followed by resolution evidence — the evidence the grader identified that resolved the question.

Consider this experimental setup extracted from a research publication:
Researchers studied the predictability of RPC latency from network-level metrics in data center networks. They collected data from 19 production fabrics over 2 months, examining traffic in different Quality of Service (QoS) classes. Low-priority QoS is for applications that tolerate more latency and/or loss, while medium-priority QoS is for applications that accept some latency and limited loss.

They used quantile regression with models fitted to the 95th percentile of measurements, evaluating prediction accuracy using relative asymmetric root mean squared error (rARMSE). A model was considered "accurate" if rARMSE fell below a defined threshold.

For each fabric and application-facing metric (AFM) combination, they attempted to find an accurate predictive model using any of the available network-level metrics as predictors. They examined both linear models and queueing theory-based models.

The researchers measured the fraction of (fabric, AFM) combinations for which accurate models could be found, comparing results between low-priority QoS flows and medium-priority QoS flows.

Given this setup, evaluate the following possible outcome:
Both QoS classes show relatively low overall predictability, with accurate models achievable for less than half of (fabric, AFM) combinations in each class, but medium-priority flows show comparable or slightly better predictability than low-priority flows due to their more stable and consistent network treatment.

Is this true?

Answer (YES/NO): NO